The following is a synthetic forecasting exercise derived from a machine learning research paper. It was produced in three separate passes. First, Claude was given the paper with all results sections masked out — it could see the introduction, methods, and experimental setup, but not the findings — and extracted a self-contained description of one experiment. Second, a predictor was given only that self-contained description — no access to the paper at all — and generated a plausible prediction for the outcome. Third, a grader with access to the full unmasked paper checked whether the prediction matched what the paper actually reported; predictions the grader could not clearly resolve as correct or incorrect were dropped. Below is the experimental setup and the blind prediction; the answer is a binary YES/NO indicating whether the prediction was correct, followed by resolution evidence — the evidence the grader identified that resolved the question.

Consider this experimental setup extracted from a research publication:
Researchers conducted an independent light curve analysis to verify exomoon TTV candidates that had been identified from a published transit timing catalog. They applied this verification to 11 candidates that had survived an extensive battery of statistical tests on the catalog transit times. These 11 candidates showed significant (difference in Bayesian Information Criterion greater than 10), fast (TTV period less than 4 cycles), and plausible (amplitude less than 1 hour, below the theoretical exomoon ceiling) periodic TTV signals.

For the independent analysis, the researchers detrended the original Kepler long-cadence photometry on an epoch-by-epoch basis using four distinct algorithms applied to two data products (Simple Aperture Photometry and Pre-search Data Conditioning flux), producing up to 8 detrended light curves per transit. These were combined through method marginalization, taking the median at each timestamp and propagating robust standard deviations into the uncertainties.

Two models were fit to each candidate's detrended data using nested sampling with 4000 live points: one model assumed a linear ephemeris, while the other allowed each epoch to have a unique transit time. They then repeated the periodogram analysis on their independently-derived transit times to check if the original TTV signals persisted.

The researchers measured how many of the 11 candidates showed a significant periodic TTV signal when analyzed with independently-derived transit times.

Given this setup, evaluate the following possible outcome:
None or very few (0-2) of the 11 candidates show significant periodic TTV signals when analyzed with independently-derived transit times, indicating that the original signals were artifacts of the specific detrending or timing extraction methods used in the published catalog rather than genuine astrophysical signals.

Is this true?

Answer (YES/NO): NO